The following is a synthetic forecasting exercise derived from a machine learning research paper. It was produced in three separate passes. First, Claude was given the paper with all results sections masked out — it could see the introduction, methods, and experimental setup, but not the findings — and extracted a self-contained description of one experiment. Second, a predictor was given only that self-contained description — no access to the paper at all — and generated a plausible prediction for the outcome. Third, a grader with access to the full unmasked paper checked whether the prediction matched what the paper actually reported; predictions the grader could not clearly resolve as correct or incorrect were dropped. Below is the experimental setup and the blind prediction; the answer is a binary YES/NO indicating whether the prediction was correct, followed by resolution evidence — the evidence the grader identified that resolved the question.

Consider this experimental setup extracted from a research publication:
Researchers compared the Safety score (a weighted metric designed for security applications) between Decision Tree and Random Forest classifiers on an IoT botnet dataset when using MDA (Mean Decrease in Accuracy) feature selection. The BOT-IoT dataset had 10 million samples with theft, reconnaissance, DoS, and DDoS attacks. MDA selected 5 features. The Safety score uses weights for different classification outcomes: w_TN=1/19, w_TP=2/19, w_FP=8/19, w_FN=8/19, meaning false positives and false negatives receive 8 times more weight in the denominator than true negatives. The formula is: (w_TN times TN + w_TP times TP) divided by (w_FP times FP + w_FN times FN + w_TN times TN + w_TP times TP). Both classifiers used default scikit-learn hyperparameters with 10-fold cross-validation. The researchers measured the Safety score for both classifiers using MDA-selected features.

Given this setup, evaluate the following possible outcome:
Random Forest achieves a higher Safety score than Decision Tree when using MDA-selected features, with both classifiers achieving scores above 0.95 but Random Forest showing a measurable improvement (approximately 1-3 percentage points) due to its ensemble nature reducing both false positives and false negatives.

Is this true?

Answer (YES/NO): NO